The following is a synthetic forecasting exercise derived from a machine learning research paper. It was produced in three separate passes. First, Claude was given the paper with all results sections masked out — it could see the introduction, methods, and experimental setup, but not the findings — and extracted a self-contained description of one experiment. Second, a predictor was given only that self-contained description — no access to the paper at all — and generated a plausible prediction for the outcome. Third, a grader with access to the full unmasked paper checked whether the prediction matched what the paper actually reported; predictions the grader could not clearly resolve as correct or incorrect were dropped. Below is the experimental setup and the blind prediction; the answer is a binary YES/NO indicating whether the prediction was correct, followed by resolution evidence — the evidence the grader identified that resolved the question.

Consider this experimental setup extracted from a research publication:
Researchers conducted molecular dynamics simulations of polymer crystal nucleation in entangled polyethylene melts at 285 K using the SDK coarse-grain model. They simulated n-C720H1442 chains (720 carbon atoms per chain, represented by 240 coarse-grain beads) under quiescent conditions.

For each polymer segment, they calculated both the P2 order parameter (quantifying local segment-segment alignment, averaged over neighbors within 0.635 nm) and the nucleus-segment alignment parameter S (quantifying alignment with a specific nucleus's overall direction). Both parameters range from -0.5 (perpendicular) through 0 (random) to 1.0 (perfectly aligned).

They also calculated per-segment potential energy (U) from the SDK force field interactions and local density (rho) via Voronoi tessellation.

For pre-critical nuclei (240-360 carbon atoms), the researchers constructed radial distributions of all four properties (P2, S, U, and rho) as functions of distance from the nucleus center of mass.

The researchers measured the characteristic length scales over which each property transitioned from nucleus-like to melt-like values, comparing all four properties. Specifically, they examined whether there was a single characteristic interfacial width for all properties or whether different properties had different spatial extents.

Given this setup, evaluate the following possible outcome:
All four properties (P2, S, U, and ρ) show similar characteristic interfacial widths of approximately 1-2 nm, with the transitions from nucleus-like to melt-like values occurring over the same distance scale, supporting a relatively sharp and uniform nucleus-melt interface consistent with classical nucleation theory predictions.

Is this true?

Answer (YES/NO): NO